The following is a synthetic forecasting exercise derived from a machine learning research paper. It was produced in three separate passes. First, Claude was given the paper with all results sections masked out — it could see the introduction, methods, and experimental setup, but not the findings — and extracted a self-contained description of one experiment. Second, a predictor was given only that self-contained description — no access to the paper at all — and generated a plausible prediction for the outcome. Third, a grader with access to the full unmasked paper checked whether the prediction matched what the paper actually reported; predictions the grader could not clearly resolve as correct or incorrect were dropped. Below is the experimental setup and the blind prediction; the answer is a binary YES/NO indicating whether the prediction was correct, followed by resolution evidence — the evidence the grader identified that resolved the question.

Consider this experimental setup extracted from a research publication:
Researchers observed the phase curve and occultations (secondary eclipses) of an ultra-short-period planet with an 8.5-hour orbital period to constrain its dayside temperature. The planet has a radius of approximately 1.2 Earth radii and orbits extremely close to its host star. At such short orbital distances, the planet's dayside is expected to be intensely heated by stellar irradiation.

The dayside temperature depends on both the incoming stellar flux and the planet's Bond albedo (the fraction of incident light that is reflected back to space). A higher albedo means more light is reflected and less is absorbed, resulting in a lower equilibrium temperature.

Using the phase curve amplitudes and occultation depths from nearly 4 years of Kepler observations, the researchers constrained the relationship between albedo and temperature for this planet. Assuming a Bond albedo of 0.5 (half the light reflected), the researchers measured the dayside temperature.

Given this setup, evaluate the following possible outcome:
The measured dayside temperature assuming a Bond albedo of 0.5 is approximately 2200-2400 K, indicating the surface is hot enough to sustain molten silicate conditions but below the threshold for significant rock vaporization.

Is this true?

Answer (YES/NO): NO